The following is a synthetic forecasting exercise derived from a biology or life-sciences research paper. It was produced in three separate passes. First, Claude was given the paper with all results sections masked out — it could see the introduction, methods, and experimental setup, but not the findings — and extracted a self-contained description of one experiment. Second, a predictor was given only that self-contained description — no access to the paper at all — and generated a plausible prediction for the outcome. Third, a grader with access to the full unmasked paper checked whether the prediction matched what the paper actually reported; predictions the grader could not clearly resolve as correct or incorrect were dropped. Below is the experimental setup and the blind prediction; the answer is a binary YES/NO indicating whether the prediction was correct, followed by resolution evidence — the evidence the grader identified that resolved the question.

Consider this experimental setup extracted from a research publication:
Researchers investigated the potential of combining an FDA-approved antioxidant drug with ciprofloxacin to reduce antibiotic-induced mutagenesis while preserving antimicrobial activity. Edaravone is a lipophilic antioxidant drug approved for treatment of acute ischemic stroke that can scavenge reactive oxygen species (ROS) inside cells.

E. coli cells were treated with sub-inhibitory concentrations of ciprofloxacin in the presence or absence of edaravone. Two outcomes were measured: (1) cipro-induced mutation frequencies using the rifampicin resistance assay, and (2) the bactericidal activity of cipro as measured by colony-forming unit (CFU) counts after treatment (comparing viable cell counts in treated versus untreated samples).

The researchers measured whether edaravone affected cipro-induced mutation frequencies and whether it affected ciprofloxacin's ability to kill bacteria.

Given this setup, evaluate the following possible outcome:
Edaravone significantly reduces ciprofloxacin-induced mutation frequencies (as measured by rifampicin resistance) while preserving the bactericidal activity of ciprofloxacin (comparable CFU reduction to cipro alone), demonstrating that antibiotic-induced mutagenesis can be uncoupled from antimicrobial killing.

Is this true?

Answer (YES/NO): YES